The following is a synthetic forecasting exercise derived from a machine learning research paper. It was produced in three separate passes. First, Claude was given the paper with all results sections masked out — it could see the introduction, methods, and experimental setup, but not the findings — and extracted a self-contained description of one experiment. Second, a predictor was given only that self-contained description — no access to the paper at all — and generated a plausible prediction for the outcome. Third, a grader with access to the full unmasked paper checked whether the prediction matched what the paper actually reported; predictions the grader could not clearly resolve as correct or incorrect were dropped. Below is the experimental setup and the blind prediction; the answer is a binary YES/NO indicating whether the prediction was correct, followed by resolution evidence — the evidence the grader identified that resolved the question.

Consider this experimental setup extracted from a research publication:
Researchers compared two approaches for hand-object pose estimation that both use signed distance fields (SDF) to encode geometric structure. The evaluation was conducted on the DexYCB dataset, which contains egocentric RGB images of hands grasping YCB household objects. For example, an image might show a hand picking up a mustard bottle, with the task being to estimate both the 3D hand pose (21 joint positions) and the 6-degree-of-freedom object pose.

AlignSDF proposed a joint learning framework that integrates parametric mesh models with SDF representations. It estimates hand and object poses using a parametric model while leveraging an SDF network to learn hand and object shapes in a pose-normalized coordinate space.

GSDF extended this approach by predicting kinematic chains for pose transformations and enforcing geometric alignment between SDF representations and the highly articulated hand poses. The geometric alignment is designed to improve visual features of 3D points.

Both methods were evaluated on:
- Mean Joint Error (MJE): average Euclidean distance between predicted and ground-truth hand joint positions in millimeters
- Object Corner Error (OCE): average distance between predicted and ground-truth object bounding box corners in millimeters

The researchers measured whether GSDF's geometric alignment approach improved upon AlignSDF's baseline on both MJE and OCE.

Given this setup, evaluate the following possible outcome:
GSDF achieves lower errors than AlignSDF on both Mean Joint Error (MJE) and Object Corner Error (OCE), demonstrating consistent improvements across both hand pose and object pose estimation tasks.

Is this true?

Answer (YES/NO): YES